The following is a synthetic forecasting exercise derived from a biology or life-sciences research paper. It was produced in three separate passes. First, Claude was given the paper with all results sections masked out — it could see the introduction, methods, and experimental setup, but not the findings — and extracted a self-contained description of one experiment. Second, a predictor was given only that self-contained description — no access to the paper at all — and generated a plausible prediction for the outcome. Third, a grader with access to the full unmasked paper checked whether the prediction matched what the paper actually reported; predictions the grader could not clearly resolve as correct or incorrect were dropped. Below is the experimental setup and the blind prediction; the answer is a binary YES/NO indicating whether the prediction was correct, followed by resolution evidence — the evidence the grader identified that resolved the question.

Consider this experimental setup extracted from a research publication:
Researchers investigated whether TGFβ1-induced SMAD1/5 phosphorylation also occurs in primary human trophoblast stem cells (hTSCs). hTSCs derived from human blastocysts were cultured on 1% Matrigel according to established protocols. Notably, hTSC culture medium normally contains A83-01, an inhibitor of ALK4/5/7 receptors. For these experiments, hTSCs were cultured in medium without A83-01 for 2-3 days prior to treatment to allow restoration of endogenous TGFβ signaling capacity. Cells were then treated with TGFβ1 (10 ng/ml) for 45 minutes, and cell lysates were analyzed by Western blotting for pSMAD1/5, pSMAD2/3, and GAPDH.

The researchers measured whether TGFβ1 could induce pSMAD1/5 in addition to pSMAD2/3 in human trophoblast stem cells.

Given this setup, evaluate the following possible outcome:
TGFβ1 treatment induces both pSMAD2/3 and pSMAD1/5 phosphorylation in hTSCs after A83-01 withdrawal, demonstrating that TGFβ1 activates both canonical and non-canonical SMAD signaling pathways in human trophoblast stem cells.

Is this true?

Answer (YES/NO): YES